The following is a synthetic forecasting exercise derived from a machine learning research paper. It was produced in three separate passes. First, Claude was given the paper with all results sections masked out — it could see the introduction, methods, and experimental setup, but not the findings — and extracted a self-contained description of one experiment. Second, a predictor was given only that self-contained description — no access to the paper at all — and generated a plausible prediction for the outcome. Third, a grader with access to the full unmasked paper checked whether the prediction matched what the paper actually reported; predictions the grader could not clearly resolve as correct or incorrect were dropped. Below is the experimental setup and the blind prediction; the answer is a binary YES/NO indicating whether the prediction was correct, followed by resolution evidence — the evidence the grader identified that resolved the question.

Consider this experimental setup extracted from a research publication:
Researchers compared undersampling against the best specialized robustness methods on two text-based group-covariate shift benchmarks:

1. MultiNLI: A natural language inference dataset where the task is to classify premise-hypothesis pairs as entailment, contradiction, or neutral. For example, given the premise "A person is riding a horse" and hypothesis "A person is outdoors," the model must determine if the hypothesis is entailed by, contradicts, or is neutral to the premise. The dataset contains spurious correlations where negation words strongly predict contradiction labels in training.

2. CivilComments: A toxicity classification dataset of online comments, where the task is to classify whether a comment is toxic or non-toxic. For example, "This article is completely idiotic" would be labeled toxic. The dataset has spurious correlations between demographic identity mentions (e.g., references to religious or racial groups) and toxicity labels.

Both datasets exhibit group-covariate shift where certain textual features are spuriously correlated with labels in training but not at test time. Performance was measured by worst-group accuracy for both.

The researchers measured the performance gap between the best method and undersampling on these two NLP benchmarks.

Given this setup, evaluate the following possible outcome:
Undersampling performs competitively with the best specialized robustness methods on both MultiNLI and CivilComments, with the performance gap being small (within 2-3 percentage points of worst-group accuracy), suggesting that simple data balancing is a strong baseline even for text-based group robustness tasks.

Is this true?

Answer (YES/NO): NO